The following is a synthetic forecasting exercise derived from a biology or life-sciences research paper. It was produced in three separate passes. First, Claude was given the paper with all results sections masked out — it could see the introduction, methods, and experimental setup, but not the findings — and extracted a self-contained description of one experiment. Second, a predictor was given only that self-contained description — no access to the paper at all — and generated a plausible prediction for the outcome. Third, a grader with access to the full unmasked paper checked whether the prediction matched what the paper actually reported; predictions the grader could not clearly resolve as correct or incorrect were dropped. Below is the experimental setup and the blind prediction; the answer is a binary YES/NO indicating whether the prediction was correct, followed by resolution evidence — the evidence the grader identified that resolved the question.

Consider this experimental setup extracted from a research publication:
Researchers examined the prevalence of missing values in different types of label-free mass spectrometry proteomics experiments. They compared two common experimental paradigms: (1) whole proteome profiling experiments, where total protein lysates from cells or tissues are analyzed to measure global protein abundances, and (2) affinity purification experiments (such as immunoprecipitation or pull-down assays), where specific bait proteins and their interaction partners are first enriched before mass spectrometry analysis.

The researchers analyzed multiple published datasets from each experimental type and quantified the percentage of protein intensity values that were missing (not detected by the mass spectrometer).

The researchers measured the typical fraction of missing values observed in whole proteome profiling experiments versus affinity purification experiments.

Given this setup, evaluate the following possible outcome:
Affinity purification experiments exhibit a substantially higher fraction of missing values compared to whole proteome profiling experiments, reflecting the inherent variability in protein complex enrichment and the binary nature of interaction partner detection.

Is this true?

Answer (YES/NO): YES